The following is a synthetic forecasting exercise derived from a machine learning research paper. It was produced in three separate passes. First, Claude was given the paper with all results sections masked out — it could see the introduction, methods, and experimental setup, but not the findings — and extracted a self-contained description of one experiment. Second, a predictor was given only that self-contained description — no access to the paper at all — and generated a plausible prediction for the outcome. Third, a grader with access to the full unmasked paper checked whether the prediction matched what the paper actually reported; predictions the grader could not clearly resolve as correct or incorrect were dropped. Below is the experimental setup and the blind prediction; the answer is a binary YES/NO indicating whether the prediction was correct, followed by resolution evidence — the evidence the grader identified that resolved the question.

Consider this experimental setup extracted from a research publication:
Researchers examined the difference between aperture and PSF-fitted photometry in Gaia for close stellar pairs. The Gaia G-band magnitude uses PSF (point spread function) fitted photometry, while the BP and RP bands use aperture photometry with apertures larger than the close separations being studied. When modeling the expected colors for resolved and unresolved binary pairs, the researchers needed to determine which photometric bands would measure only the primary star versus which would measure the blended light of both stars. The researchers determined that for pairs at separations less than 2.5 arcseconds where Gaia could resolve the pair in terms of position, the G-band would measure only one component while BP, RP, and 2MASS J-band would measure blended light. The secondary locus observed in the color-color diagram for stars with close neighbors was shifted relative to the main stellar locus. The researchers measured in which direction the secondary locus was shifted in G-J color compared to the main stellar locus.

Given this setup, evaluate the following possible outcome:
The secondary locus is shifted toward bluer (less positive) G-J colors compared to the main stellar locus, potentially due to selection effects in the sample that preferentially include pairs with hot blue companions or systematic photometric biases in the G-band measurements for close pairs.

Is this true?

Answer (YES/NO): NO